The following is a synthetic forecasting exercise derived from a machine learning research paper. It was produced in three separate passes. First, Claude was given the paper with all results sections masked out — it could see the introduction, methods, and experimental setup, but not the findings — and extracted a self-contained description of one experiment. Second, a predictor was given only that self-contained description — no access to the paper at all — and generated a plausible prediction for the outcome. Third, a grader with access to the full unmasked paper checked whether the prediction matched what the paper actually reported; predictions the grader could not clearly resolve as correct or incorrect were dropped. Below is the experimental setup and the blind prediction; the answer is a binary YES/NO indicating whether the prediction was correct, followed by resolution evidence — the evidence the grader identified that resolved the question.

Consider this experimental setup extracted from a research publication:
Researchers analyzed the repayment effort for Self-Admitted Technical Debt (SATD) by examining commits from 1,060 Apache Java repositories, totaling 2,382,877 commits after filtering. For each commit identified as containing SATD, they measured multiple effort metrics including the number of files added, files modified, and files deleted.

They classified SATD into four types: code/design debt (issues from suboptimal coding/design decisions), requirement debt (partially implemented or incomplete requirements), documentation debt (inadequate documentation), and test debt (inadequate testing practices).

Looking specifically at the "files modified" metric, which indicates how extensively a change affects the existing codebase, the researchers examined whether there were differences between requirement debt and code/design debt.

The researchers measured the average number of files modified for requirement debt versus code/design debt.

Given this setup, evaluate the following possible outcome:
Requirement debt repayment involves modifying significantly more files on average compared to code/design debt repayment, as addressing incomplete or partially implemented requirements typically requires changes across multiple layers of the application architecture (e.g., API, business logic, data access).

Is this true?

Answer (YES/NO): NO